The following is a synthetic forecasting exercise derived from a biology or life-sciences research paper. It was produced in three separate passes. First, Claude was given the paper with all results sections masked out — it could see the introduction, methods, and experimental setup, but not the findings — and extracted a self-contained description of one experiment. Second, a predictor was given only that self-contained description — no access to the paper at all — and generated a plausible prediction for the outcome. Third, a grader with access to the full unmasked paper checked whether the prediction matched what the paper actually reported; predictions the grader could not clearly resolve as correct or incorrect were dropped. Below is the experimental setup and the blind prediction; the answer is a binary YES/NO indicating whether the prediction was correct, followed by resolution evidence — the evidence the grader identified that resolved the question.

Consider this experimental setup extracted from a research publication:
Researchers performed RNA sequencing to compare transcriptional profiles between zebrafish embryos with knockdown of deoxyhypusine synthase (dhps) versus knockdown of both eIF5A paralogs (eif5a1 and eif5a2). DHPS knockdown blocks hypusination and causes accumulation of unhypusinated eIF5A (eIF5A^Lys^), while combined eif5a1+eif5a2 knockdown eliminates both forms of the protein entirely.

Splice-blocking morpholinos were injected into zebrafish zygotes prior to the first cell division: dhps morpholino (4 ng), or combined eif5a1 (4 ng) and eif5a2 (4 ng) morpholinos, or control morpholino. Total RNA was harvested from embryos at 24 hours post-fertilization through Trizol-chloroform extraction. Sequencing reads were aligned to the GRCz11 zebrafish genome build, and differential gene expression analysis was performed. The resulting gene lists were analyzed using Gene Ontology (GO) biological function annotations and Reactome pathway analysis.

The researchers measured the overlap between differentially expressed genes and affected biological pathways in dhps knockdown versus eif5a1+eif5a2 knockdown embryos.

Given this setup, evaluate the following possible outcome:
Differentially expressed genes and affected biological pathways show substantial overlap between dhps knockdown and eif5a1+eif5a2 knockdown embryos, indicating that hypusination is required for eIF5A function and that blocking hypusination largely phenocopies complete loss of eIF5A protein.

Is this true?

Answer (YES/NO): NO